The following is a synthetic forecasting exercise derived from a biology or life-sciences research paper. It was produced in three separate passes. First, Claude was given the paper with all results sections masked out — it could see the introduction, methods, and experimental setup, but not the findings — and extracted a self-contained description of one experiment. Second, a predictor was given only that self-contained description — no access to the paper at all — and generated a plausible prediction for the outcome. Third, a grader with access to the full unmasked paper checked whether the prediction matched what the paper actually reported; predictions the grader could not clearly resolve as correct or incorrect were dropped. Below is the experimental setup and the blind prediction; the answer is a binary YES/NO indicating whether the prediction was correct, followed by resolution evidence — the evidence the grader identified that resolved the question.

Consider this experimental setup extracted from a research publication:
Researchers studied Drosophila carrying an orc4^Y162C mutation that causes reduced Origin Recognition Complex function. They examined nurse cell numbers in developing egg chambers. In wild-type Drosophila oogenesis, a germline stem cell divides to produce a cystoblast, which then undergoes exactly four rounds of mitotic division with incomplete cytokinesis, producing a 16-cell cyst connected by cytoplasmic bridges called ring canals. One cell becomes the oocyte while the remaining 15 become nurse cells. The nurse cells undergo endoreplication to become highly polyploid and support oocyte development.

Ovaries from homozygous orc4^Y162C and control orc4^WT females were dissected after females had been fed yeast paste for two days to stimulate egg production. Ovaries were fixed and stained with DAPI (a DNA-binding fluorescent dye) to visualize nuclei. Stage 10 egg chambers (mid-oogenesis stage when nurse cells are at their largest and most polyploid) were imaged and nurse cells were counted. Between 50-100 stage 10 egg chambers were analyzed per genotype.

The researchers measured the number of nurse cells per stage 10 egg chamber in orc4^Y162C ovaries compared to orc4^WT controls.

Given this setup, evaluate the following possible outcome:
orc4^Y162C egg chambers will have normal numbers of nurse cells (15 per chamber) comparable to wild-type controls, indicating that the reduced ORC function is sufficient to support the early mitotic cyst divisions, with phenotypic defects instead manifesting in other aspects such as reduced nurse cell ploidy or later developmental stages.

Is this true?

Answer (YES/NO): NO